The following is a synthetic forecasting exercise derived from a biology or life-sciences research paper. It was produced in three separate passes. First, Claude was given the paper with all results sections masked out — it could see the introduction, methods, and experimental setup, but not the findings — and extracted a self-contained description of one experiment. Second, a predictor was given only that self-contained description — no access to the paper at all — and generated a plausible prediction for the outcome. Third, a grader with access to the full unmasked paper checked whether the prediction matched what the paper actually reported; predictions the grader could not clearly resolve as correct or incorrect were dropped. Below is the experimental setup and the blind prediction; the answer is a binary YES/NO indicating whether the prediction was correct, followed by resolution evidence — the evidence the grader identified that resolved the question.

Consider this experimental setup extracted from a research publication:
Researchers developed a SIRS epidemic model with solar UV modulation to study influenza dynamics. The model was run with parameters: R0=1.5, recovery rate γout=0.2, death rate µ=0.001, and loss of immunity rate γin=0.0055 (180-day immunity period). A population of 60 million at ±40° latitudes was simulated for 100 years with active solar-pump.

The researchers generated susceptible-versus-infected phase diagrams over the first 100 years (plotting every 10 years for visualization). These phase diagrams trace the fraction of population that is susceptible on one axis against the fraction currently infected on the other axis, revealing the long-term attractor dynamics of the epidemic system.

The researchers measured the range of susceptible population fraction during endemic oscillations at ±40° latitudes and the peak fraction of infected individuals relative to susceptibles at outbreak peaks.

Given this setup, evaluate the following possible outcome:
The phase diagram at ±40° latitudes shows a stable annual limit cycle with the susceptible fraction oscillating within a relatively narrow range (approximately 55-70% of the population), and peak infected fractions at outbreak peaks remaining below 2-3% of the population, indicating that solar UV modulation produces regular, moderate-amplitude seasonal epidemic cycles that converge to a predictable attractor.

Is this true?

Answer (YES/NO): NO